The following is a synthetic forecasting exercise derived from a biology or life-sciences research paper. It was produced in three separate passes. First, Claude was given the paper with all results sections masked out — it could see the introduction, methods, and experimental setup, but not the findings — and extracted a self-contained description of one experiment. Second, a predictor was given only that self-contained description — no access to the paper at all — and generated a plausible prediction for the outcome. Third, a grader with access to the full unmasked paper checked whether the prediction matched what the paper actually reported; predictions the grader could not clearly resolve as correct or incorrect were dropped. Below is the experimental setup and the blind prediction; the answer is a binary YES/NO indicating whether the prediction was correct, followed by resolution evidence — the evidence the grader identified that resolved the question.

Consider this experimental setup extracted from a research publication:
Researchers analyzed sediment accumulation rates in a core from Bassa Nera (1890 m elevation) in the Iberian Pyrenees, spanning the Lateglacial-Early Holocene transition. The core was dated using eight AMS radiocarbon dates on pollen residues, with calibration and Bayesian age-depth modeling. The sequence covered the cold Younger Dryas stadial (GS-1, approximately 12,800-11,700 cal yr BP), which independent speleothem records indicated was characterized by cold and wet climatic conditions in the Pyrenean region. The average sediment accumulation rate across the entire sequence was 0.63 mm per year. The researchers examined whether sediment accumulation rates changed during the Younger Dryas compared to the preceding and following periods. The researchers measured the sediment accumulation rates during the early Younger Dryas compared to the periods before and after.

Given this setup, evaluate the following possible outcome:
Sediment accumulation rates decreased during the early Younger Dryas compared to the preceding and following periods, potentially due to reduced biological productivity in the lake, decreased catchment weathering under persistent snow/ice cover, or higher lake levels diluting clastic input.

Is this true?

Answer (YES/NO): NO